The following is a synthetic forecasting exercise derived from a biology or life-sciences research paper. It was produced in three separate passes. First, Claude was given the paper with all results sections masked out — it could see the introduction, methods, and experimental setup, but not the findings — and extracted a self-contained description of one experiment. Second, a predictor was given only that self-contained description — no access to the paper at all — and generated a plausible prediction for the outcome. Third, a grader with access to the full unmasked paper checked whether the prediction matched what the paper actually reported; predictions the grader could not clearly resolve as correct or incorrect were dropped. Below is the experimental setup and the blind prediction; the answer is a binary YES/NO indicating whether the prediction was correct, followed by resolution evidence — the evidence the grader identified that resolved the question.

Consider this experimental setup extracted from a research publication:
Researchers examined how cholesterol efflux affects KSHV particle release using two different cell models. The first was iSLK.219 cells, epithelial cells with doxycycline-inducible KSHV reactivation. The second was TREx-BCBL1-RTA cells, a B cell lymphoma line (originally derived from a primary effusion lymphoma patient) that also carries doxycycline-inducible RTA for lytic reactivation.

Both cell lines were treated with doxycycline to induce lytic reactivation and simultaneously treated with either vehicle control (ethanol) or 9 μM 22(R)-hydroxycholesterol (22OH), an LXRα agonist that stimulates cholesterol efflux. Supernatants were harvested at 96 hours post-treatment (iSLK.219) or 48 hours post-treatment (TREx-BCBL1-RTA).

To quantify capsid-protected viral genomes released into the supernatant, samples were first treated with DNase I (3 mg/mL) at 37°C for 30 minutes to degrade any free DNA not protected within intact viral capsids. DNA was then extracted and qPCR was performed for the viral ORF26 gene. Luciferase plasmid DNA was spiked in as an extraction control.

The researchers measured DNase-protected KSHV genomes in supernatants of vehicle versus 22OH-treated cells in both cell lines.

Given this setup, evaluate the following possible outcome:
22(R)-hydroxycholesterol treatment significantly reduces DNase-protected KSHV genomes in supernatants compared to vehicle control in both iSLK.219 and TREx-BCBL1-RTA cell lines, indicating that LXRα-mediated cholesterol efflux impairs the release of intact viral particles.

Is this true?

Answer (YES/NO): YES